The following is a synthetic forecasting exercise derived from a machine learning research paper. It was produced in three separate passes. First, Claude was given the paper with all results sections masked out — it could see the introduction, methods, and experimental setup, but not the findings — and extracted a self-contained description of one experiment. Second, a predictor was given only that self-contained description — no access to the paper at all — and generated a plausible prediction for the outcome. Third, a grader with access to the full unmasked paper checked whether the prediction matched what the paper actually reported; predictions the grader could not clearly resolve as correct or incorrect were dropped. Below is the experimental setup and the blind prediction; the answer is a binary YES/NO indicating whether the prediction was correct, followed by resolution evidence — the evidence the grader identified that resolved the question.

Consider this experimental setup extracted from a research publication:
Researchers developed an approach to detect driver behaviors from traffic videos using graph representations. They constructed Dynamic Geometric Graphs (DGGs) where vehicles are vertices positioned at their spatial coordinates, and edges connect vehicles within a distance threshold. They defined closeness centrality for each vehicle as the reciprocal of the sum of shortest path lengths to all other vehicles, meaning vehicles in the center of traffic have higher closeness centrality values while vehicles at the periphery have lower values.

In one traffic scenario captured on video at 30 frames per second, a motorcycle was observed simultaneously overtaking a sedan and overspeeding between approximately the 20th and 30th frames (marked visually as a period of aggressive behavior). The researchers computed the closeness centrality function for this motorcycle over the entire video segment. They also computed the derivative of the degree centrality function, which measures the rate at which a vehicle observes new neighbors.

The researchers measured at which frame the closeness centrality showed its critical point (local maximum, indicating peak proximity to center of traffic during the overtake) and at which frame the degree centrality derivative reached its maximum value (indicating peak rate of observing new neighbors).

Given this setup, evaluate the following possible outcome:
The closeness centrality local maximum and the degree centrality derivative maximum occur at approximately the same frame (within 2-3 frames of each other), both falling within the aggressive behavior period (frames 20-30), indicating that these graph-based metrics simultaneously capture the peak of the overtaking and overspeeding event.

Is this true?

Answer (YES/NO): YES